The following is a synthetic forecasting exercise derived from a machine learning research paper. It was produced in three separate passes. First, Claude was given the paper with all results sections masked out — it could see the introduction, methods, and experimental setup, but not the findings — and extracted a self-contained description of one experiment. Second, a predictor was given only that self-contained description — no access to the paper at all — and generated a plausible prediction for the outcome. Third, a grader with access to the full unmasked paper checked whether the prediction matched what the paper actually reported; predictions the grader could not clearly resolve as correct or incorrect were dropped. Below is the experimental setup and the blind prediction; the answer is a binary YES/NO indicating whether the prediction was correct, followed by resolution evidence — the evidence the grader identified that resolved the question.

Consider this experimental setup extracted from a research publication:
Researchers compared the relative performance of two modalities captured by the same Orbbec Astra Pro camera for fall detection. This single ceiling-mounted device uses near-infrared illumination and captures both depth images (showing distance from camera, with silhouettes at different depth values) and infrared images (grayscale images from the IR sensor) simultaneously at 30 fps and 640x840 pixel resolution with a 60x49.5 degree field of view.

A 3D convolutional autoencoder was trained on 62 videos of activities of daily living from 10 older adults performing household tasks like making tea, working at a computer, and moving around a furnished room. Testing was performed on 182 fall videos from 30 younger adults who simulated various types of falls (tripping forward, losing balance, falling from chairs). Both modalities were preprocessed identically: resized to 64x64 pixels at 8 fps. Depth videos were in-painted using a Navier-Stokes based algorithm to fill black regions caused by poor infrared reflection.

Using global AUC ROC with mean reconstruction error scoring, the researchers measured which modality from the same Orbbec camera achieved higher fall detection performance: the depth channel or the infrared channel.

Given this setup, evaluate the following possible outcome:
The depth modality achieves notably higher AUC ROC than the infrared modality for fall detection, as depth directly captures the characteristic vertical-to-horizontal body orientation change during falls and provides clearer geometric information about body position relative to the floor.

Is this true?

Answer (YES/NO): NO